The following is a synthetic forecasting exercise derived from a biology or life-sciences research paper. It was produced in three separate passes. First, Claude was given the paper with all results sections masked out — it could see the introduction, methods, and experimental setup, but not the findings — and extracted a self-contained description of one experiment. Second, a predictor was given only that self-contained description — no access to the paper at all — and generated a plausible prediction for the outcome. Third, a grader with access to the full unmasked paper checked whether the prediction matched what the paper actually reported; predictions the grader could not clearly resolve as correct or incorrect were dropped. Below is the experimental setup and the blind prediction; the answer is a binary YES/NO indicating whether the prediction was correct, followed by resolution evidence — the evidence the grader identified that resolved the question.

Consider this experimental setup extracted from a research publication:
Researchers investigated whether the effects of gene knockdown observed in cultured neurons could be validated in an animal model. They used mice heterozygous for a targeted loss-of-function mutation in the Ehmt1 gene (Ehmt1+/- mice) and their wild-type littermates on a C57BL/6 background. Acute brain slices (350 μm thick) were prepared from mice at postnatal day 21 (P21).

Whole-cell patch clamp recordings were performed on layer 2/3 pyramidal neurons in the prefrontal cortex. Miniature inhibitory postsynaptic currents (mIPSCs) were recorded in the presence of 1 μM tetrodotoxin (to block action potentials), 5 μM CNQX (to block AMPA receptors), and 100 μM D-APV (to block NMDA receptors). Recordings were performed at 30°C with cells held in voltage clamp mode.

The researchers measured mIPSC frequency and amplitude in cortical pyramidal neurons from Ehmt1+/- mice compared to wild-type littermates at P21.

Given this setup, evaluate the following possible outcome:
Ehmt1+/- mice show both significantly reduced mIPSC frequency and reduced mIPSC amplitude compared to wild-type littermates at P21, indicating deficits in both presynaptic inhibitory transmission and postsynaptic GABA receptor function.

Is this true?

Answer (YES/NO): YES